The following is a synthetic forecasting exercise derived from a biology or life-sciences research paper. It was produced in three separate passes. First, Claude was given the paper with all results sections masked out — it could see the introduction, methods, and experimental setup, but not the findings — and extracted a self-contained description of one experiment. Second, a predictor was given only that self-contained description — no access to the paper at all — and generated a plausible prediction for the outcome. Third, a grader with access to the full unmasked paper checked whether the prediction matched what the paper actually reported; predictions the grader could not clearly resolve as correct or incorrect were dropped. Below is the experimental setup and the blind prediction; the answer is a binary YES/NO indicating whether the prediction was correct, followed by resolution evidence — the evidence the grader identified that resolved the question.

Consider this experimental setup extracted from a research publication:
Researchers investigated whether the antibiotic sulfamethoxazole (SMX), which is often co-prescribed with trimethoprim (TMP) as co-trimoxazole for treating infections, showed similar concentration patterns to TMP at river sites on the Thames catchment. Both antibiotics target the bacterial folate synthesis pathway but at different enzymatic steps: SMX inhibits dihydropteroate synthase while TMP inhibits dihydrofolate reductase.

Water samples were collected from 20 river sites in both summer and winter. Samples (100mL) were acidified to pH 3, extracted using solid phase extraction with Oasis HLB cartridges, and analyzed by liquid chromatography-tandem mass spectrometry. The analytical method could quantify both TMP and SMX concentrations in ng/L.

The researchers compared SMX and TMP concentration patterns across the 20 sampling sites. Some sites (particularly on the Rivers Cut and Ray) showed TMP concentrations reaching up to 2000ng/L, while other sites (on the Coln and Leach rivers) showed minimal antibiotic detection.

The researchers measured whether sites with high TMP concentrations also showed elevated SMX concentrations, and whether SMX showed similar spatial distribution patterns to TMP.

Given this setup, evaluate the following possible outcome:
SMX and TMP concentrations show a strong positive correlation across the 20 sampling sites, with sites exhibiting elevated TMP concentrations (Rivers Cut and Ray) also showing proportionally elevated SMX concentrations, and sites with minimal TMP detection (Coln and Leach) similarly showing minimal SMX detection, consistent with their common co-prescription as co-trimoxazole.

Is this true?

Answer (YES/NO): NO